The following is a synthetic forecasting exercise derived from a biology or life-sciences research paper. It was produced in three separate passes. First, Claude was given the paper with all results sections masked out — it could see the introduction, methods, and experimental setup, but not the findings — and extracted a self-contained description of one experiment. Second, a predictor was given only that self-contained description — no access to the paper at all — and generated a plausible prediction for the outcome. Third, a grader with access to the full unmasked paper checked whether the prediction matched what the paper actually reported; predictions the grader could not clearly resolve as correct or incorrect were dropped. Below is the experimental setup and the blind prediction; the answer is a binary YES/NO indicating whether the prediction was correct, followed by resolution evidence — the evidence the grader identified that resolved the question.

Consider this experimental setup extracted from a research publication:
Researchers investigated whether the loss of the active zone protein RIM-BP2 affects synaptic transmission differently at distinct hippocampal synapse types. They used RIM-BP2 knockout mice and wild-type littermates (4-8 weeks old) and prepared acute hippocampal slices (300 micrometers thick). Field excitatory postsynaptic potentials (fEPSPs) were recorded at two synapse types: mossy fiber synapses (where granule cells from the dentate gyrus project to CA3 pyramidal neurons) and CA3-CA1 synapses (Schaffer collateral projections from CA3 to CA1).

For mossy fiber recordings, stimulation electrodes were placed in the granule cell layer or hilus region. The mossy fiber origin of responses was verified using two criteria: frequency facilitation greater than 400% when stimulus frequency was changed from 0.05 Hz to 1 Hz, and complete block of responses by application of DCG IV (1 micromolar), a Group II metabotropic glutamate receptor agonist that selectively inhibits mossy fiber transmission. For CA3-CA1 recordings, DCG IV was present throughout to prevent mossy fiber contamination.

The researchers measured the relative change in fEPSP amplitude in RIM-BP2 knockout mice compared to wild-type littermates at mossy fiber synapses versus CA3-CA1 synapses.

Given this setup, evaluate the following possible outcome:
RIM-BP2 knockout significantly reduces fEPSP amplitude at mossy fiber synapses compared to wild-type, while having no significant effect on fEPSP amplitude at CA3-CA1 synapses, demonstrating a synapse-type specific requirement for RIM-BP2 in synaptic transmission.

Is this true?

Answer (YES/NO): YES